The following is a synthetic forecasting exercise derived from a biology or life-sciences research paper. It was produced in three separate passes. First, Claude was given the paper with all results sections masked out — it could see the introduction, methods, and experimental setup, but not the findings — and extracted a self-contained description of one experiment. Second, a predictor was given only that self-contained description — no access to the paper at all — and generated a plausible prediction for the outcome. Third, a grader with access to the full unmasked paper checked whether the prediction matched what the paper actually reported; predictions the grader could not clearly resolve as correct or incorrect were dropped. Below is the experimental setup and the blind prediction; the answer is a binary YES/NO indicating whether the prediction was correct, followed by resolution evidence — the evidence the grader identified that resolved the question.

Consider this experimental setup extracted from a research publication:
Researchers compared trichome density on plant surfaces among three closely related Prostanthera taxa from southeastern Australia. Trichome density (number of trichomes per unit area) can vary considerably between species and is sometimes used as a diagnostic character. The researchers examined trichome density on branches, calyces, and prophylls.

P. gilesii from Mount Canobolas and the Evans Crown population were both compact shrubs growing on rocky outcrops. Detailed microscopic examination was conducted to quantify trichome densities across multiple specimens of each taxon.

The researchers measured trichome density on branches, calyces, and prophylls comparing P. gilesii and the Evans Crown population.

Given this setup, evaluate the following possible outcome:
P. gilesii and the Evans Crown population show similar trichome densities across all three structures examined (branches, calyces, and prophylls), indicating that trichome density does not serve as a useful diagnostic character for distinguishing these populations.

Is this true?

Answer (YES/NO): NO